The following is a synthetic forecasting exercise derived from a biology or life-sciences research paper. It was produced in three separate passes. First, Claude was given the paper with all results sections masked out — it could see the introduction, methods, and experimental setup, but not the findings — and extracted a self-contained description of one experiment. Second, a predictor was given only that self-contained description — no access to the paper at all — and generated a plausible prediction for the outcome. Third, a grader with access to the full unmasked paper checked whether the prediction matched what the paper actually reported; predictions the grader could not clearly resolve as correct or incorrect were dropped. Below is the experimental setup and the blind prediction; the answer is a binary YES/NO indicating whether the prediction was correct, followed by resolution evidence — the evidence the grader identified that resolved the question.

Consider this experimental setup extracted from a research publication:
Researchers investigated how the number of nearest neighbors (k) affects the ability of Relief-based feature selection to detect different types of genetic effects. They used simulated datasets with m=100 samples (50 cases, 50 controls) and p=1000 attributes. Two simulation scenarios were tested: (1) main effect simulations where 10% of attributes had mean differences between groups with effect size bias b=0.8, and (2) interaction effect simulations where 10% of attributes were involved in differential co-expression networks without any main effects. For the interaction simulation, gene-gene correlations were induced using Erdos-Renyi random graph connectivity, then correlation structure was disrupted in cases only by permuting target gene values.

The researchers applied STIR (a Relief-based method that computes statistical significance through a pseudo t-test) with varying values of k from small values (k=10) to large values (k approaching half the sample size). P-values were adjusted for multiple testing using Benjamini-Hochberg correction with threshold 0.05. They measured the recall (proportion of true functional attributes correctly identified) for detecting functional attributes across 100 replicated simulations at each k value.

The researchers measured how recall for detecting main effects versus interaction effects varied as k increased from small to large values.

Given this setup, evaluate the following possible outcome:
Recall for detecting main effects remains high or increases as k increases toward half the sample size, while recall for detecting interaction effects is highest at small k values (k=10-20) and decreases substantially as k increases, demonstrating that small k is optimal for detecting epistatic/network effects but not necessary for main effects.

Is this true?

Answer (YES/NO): YES